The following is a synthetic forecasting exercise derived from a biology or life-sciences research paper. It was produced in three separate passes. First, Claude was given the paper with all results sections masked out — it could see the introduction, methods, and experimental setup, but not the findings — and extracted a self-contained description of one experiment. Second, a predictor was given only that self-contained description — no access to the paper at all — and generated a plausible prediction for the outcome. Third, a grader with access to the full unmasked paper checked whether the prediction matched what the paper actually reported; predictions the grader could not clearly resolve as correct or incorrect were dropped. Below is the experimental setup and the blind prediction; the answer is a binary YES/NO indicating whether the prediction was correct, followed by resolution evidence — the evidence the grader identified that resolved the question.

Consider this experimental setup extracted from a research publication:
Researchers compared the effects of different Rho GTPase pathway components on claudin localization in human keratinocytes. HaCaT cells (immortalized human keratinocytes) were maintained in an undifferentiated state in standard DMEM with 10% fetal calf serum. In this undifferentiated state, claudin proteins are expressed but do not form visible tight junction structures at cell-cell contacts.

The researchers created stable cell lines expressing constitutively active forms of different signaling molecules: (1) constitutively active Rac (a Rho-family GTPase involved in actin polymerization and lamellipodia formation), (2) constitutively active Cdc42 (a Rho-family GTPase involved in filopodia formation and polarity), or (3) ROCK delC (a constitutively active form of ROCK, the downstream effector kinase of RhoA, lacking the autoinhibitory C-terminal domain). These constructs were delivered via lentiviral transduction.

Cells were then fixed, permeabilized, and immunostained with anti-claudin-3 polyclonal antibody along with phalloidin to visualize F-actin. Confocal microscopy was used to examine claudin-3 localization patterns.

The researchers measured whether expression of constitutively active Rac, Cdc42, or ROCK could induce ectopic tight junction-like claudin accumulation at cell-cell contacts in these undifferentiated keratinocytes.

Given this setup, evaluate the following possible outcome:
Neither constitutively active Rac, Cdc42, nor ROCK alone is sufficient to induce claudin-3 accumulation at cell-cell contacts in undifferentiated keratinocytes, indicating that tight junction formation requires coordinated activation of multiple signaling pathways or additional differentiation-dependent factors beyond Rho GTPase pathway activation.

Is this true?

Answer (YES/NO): NO